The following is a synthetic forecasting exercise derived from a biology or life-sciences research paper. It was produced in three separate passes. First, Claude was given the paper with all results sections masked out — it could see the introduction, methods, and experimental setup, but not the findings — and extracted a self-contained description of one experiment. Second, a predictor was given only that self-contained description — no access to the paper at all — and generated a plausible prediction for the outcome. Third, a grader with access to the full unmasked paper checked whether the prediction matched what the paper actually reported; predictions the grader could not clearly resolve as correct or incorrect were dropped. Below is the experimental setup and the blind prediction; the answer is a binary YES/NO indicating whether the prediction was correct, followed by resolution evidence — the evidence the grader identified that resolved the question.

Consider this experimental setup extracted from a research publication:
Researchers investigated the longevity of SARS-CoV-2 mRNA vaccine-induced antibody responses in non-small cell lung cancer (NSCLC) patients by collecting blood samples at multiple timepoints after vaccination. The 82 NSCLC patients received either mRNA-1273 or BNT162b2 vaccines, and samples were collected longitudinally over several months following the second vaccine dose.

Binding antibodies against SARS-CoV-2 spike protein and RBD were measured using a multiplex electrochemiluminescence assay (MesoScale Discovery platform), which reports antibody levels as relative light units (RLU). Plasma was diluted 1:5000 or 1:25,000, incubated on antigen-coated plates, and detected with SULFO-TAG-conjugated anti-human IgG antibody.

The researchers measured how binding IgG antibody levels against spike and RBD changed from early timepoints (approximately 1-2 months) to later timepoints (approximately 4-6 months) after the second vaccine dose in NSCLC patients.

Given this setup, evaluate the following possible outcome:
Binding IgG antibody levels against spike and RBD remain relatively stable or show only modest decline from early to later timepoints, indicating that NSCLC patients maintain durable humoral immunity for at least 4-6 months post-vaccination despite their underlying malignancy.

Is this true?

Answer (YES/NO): NO